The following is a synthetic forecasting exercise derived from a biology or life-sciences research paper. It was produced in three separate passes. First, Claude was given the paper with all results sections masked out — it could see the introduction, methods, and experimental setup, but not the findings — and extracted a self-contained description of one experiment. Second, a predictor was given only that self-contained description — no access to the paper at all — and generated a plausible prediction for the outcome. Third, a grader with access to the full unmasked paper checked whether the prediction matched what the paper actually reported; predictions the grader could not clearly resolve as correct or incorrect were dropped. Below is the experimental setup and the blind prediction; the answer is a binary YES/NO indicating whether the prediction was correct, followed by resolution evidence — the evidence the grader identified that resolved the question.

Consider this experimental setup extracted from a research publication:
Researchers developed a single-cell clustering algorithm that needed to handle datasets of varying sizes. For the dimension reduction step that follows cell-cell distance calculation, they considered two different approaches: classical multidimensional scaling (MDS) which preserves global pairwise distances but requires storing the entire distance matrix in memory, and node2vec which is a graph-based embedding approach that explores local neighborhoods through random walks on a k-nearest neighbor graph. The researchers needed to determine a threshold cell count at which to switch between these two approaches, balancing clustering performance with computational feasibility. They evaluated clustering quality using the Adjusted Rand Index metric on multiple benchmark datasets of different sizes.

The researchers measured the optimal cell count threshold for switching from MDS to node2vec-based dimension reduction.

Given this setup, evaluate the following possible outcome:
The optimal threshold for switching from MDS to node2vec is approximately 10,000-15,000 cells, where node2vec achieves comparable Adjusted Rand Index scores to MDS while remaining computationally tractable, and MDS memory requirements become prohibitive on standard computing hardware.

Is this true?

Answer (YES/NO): NO